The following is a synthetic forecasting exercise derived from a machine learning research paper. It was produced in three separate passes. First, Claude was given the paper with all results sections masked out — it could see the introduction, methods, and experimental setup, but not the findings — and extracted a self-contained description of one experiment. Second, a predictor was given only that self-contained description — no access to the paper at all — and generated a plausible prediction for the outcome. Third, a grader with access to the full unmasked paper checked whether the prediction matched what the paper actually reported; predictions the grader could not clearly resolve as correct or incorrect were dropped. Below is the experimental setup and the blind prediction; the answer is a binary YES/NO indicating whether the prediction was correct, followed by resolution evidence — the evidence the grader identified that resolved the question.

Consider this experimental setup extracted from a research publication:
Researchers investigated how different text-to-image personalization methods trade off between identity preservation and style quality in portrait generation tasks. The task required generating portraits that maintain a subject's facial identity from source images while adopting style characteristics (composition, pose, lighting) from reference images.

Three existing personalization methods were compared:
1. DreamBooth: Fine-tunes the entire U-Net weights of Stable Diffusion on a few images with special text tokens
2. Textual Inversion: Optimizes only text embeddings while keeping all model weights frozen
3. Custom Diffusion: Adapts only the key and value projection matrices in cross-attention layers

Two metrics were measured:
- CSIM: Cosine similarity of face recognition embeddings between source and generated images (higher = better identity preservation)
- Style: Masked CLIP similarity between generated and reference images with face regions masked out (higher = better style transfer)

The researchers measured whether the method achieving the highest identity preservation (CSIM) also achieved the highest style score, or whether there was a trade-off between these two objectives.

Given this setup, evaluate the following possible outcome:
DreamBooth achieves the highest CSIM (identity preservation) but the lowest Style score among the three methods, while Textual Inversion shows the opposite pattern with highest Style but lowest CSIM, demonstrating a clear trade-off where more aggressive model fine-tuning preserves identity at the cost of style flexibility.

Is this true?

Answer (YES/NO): NO